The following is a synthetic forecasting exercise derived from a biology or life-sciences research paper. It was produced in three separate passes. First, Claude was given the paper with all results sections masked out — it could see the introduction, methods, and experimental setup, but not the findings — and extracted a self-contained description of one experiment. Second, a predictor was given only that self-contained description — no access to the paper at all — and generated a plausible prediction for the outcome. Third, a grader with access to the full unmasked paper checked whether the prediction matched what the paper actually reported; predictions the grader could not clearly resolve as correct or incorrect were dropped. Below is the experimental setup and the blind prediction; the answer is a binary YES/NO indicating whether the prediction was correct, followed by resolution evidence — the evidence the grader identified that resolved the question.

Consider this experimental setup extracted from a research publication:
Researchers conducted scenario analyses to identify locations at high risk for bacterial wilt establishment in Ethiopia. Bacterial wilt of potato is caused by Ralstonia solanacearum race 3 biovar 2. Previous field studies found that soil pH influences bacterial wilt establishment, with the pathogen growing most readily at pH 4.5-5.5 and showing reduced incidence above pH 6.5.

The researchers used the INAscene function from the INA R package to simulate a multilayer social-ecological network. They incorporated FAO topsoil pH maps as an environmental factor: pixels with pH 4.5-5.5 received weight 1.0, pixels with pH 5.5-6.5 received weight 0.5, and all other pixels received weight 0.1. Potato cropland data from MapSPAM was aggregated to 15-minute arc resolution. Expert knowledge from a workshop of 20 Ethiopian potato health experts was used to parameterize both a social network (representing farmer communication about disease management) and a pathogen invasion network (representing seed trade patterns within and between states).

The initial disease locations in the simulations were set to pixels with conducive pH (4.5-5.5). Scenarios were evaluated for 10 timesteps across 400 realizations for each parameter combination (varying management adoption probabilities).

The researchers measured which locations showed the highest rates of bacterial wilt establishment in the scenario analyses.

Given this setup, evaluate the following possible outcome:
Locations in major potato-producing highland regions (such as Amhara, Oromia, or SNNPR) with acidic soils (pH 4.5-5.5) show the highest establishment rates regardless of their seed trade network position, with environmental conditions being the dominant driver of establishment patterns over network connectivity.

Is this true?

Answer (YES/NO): NO